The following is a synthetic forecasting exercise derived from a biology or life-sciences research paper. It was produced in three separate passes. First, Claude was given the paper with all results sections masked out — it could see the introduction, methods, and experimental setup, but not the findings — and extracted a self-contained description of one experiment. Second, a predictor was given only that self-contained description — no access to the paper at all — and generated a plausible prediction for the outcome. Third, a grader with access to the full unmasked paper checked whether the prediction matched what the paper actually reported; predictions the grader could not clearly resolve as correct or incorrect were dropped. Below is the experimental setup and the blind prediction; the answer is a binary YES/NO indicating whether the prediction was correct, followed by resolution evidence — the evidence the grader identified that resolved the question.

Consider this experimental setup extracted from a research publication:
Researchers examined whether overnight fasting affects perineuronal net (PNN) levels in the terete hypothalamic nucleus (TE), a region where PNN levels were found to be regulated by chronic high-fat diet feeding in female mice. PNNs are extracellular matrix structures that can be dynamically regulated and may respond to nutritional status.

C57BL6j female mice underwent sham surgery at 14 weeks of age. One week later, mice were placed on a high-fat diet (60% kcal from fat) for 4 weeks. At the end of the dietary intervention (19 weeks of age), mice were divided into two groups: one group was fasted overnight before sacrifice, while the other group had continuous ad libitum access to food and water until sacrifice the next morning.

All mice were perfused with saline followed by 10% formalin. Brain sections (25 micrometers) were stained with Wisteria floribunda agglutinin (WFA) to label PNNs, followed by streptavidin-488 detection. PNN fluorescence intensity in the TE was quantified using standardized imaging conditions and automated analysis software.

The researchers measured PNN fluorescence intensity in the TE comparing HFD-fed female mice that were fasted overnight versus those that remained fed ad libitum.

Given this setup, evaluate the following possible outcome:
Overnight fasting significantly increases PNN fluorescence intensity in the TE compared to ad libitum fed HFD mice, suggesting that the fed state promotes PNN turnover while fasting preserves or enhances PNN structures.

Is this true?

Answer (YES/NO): NO